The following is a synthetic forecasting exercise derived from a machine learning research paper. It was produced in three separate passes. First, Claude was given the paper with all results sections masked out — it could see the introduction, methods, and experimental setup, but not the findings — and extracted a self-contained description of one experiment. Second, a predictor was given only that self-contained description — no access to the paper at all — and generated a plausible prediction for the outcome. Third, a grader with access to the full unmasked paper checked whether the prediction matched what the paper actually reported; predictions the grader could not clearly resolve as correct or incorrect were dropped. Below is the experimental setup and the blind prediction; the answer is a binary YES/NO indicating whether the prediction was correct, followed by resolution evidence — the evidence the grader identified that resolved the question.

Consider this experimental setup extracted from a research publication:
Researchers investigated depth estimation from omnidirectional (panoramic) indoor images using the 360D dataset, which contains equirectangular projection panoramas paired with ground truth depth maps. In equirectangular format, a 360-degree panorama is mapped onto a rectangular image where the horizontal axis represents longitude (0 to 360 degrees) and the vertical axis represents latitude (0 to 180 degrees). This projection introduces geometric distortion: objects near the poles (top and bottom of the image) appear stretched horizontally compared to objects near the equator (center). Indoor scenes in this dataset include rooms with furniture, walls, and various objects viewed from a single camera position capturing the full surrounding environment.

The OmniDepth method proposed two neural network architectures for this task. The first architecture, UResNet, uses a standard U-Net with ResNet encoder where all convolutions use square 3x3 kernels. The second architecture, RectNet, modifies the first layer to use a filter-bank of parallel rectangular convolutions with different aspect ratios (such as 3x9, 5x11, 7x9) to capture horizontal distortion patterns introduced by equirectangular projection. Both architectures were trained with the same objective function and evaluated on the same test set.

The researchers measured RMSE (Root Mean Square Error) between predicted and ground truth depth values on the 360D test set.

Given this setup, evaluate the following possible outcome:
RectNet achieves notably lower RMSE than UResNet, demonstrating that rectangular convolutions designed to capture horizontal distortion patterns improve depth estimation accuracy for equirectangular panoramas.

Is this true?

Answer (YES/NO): YES